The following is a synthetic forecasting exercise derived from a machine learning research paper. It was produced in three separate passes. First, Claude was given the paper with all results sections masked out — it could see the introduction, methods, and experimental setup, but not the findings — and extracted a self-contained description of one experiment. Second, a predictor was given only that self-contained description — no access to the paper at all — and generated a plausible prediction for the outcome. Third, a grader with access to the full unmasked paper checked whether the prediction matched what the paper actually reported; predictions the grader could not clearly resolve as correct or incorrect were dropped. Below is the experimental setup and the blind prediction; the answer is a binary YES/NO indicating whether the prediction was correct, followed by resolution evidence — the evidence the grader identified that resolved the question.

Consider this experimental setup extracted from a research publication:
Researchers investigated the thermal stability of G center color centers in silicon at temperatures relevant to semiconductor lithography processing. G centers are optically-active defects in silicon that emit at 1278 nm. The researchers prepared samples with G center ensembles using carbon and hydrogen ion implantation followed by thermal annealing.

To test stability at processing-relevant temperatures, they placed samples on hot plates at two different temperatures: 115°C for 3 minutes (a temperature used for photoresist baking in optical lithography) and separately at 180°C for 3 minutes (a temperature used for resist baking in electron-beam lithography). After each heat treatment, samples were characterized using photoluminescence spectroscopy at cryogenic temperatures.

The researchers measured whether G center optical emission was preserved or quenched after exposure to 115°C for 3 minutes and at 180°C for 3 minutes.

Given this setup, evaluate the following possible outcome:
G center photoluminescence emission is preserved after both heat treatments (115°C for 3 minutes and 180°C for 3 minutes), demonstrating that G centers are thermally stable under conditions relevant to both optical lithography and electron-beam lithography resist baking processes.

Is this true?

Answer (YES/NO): YES